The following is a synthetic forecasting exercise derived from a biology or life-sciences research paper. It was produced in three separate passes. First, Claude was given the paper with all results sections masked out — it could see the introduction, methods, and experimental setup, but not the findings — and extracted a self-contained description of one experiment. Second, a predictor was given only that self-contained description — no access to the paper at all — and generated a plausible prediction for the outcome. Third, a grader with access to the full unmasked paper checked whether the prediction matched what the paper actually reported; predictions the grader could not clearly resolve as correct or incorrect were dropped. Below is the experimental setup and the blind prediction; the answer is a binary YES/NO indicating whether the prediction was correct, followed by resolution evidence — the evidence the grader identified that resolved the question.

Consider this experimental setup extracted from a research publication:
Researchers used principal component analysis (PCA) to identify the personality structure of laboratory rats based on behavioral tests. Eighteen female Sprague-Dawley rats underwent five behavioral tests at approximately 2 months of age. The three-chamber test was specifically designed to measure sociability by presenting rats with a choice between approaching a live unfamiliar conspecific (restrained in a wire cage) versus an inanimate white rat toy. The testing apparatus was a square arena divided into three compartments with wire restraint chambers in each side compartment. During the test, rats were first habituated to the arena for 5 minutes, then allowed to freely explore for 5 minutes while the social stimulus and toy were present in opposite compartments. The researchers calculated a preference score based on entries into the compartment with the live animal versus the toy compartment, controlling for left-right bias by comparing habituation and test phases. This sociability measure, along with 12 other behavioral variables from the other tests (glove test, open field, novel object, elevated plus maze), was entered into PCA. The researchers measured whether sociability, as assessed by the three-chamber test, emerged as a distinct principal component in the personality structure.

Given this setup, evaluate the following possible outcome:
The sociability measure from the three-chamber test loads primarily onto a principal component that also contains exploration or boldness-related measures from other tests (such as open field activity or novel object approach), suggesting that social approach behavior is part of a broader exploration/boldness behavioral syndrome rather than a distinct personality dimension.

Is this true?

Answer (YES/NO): NO